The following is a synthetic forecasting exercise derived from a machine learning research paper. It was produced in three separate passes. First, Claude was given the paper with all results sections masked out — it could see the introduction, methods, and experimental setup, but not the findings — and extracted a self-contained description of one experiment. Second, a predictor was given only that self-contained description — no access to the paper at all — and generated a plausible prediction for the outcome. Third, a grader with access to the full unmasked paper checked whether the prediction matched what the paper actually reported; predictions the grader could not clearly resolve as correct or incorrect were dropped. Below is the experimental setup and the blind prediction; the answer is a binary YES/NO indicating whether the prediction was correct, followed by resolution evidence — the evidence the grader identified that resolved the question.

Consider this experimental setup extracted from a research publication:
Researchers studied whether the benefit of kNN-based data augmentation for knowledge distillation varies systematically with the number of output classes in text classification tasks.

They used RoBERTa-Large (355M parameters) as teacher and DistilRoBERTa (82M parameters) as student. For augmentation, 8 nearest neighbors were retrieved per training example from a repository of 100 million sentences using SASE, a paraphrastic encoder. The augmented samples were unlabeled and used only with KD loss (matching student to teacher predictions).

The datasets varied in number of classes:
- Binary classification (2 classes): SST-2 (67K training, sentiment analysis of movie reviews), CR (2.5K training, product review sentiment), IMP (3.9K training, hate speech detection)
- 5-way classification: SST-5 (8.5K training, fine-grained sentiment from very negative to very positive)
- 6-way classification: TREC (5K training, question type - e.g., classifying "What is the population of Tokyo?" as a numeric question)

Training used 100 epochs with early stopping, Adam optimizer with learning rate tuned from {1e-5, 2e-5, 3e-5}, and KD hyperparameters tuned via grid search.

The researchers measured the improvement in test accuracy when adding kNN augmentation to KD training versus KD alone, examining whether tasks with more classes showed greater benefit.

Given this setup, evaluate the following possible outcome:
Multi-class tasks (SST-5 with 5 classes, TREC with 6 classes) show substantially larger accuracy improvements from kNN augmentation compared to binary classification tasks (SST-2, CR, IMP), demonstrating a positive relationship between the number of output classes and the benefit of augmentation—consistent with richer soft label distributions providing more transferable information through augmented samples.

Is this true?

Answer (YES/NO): NO